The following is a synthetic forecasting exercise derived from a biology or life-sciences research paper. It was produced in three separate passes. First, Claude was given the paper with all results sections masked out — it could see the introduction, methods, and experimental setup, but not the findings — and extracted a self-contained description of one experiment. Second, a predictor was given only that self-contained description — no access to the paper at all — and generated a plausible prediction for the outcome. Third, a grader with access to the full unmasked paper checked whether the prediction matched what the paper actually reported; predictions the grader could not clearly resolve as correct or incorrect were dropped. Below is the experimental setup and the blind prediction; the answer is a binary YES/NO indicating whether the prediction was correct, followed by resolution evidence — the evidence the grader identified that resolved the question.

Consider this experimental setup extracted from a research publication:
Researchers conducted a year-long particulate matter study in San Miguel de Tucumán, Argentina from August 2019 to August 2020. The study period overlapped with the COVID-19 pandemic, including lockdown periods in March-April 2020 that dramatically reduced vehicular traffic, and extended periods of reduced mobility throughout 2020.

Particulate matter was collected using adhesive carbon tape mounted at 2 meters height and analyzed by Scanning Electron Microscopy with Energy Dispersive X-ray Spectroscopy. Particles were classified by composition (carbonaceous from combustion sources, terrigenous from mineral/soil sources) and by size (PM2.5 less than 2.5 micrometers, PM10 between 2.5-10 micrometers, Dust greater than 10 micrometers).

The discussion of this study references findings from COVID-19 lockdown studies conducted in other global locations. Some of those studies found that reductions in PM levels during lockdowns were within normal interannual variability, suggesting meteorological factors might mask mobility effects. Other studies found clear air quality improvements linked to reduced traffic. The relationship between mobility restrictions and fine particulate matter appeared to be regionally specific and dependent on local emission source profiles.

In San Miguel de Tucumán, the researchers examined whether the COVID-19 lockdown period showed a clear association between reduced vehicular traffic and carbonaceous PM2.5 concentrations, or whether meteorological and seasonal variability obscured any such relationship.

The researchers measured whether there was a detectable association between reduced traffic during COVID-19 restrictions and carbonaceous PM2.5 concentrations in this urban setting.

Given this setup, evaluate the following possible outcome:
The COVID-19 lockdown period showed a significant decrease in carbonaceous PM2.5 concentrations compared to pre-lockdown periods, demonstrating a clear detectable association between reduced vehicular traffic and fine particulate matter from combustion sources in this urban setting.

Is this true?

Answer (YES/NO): YES